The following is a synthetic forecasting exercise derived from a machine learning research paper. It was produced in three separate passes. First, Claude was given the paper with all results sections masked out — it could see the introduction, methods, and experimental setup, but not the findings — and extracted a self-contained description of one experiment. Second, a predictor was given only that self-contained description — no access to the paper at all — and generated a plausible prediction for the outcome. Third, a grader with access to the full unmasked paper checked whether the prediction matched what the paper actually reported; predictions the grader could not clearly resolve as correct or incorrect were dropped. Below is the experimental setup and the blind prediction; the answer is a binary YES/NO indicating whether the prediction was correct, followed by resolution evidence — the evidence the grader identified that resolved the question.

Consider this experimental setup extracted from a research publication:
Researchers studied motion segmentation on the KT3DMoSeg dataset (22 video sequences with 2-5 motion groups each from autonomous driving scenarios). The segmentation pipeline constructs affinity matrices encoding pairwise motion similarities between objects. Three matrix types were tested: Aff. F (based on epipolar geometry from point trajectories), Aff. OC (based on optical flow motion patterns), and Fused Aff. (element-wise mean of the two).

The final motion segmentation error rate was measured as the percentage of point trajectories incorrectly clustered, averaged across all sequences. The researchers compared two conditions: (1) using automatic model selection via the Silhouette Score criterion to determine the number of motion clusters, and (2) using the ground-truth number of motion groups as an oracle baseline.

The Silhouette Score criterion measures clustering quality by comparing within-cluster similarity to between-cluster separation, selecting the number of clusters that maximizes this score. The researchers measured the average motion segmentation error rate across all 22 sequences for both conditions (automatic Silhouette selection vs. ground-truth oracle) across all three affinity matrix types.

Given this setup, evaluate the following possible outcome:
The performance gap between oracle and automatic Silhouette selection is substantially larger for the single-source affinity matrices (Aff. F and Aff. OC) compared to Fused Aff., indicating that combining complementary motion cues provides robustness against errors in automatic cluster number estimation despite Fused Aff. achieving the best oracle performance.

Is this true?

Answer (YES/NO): NO